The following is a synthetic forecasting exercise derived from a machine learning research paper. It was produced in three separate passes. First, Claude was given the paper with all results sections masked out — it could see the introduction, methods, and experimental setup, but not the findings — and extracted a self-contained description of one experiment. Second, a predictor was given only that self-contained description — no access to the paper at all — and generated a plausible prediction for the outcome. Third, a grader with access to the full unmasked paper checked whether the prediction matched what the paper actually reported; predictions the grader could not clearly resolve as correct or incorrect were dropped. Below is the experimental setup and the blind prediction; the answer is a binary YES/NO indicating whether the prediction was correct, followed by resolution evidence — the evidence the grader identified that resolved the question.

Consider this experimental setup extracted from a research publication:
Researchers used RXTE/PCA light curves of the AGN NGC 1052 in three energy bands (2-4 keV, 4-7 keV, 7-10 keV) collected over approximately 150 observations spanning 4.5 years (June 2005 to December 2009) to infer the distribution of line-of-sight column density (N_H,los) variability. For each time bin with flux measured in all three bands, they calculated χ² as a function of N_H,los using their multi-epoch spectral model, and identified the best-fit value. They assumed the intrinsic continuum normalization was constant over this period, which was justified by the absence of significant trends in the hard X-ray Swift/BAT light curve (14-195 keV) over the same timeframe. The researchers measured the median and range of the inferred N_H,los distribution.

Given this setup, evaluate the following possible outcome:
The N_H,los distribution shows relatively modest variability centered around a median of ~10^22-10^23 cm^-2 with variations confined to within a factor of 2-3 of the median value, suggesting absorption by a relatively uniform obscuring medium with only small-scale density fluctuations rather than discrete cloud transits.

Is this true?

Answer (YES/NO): NO